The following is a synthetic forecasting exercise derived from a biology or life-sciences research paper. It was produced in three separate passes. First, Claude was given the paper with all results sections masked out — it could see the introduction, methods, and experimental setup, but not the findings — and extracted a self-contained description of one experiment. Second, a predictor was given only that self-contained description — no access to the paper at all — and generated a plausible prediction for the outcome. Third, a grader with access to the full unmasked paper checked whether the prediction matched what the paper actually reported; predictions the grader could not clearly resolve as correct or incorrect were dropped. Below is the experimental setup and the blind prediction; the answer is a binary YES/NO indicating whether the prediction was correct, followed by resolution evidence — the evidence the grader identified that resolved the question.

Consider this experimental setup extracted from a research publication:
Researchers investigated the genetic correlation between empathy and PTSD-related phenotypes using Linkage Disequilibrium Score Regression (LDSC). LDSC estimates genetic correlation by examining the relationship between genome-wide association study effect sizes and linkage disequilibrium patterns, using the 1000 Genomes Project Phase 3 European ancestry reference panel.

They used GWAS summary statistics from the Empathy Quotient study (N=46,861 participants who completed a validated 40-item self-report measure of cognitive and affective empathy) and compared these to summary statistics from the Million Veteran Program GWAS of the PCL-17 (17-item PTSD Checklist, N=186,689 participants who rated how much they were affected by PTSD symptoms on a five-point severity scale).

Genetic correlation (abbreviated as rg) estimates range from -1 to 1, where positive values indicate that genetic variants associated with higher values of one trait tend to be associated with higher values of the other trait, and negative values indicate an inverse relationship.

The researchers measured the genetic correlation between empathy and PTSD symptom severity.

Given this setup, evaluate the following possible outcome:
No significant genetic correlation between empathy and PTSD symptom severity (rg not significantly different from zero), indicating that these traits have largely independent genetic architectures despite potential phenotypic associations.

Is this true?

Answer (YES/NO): NO